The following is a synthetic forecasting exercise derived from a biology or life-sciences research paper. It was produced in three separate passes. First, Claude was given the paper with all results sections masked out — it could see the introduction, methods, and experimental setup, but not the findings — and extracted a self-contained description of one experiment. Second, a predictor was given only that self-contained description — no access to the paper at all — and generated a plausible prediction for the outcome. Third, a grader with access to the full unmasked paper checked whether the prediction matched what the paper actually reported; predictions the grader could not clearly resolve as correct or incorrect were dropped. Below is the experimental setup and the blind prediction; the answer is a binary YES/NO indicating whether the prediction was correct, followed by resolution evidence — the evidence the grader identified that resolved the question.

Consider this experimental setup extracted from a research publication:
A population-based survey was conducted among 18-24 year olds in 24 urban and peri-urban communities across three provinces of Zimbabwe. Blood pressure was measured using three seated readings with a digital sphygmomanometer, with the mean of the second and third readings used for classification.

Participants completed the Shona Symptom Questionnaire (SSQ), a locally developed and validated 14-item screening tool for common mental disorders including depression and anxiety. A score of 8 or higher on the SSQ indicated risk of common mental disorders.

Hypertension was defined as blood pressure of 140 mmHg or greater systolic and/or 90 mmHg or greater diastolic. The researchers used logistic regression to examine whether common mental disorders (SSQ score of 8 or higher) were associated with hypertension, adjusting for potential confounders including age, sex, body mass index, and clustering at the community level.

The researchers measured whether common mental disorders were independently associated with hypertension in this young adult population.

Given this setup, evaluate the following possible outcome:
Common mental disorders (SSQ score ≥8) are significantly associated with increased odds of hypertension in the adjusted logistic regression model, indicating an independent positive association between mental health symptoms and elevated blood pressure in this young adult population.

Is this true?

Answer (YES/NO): NO